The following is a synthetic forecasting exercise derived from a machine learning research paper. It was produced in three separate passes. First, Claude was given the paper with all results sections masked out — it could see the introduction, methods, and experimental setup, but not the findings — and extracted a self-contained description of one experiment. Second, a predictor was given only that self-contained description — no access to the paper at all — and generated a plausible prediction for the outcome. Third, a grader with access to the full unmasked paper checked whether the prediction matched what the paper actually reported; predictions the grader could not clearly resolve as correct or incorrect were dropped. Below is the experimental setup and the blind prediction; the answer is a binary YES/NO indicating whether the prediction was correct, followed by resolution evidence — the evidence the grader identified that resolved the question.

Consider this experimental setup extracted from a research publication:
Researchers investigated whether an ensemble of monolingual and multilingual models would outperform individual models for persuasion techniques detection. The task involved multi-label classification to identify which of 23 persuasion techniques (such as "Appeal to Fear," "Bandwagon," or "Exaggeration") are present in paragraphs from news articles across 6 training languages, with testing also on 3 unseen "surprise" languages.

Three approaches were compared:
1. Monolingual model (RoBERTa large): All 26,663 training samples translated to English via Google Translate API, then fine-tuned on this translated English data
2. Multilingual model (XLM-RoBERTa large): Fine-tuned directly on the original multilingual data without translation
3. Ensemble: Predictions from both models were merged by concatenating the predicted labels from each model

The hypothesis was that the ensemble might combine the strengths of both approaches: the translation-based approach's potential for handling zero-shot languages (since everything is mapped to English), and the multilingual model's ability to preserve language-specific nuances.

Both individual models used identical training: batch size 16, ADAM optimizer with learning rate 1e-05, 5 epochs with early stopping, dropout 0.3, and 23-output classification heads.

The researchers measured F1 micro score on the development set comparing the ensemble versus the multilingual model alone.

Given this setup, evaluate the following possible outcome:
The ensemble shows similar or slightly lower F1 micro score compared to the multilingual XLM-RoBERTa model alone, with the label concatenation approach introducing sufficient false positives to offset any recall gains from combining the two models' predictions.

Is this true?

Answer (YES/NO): NO